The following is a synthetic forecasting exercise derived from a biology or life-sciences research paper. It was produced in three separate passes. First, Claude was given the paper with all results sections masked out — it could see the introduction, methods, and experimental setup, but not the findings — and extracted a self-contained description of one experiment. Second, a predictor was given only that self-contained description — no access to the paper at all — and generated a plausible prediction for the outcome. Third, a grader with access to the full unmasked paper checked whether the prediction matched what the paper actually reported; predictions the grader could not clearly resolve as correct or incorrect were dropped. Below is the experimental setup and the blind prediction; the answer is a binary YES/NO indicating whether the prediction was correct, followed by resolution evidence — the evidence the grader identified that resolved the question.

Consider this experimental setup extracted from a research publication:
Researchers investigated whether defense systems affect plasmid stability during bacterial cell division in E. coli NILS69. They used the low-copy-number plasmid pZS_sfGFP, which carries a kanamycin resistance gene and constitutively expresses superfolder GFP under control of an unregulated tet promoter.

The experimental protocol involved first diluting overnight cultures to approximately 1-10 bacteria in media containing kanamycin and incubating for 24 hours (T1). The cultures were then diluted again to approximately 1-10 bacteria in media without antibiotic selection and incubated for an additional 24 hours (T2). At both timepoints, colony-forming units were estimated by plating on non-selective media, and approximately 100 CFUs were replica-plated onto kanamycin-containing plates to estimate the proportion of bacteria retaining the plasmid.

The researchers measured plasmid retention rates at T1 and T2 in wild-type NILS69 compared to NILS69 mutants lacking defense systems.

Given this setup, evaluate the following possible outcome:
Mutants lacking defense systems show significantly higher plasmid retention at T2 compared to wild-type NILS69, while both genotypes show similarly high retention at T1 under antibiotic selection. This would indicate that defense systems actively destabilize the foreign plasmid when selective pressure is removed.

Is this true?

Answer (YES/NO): NO